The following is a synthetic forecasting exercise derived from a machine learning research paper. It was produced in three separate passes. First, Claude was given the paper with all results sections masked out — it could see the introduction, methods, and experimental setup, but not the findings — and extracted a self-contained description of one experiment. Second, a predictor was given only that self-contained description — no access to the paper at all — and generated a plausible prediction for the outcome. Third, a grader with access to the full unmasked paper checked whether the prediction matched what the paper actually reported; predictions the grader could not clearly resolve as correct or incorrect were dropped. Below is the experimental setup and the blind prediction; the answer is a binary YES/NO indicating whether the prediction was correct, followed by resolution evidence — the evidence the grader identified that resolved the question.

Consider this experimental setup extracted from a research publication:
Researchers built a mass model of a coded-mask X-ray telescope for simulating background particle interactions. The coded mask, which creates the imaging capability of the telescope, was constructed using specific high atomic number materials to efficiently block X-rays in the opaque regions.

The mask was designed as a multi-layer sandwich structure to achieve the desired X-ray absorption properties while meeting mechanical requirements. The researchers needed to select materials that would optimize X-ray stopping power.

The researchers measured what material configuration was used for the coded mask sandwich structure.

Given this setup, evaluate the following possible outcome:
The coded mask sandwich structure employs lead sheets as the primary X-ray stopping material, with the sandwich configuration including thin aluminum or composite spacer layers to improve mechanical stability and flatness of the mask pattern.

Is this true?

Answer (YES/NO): NO